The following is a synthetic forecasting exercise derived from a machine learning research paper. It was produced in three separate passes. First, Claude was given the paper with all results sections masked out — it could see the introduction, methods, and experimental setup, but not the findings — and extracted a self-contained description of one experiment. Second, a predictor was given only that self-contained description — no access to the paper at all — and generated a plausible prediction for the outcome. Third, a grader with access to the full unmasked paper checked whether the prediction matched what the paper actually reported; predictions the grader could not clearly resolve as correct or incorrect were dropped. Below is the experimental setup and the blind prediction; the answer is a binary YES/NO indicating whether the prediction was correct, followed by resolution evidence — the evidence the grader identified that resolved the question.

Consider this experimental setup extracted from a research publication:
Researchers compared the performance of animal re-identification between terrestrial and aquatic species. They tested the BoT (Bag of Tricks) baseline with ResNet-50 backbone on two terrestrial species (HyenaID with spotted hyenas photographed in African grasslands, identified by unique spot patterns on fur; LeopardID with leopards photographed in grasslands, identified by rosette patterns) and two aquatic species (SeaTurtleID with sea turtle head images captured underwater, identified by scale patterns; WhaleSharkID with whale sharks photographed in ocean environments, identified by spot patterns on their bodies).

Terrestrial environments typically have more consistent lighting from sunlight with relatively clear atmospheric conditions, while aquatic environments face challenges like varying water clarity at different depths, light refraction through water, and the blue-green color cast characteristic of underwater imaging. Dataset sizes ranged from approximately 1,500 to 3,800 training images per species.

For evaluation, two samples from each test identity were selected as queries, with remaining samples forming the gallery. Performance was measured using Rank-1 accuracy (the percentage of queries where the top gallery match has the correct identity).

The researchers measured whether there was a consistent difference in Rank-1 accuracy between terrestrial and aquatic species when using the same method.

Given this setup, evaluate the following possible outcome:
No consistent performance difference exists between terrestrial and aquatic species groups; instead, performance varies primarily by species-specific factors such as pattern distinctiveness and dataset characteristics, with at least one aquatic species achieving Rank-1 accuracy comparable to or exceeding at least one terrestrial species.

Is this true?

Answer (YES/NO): YES